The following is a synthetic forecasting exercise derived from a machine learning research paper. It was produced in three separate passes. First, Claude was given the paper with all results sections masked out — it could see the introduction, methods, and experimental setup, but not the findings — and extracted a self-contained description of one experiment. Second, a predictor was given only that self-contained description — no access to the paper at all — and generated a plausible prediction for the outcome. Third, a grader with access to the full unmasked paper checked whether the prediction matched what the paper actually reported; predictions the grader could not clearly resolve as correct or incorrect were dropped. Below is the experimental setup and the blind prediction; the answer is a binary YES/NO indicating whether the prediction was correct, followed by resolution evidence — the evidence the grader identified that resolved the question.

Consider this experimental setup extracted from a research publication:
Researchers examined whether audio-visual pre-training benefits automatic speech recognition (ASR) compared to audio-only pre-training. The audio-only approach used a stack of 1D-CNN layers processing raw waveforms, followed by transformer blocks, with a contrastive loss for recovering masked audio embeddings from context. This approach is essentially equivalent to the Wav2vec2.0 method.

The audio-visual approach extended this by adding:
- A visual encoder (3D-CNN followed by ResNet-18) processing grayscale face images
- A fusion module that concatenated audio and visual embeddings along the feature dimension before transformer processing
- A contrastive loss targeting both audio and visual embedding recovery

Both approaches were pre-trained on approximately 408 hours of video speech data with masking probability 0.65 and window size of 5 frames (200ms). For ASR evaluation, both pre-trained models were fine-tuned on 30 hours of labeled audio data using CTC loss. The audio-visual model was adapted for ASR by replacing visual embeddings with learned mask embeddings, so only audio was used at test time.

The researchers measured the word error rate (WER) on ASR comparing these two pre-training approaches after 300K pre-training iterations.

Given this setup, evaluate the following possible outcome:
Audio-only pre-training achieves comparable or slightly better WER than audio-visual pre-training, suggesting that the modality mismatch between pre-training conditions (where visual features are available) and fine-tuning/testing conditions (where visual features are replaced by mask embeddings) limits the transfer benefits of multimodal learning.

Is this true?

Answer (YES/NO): NO